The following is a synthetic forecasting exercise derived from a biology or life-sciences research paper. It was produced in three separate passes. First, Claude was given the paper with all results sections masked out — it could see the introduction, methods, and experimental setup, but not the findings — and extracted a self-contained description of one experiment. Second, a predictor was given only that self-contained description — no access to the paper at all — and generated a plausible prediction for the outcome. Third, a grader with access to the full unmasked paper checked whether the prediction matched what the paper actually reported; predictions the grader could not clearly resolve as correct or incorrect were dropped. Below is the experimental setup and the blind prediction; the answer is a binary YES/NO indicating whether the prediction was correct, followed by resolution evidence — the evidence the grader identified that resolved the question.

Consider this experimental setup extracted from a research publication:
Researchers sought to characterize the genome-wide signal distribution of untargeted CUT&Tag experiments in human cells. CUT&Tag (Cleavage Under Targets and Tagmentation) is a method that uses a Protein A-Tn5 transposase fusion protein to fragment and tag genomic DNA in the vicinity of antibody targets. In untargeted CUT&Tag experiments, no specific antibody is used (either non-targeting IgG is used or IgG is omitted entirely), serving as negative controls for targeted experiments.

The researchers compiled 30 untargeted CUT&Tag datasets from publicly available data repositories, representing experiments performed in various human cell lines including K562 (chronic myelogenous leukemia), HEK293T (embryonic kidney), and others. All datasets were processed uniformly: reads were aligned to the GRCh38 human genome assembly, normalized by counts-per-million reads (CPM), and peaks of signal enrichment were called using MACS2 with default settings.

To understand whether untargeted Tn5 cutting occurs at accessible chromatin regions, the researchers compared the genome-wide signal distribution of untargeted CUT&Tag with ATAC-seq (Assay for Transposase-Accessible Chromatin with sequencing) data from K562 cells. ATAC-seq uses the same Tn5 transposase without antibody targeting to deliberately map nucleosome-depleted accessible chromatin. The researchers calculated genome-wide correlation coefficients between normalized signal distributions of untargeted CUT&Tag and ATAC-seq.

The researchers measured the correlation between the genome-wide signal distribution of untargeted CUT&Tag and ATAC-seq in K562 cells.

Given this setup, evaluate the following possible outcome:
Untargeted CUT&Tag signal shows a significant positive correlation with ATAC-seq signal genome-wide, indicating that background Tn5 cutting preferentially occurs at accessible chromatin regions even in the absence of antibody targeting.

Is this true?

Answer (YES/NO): YES